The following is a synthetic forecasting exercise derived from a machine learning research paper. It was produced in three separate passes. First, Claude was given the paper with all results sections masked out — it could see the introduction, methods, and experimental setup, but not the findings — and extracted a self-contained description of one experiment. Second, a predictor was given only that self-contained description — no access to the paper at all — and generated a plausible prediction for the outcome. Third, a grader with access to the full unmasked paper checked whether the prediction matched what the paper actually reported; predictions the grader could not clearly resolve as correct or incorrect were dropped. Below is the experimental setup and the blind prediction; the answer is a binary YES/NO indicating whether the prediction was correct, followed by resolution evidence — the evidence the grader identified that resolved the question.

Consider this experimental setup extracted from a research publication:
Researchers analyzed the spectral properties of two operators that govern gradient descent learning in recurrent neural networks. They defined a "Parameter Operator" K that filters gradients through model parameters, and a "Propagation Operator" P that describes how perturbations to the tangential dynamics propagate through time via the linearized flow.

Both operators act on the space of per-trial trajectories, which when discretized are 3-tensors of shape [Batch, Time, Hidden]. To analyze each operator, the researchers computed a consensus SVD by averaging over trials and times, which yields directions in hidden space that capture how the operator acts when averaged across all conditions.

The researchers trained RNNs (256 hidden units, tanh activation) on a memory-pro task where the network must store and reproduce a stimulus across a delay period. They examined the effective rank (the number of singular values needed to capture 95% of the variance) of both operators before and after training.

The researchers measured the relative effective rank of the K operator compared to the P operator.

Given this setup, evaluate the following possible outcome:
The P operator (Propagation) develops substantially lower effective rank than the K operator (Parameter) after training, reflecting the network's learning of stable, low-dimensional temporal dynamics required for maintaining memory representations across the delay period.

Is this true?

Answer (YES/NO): NO